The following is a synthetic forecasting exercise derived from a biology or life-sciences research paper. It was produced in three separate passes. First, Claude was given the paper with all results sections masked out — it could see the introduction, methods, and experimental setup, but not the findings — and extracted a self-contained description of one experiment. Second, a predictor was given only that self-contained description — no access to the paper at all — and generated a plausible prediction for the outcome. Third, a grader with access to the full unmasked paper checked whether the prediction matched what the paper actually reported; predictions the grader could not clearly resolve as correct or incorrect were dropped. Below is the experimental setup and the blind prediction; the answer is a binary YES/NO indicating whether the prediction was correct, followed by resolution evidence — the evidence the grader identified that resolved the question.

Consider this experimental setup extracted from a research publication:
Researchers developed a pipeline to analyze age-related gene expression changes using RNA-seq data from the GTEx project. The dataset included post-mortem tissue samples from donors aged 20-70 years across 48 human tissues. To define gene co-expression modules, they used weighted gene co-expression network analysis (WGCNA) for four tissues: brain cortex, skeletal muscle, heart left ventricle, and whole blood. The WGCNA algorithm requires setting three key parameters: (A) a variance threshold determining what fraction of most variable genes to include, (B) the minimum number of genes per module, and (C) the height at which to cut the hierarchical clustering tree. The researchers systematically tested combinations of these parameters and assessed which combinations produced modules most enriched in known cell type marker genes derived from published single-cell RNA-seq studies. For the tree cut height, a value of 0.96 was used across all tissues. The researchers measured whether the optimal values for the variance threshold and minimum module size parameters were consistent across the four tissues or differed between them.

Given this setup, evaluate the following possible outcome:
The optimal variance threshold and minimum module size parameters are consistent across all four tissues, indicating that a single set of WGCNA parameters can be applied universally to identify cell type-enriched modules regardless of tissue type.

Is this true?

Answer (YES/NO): NO